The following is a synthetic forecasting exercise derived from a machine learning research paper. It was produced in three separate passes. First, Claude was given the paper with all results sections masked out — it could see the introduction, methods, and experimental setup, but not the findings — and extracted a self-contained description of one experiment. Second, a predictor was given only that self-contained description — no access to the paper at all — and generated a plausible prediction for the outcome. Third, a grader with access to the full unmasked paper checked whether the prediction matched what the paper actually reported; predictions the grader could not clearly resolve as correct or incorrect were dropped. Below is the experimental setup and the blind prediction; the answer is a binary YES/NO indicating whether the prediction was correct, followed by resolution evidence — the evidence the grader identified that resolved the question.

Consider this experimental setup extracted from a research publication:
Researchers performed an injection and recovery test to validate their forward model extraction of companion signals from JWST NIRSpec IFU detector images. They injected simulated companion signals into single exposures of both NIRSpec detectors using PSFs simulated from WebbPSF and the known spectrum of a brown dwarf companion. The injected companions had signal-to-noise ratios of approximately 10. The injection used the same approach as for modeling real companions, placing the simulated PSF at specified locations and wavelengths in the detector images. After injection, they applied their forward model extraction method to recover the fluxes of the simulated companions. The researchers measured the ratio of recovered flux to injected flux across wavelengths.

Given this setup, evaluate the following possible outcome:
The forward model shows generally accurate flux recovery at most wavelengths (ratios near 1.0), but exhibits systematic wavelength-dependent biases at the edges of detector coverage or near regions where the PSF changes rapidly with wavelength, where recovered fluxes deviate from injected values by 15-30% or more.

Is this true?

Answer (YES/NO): NO